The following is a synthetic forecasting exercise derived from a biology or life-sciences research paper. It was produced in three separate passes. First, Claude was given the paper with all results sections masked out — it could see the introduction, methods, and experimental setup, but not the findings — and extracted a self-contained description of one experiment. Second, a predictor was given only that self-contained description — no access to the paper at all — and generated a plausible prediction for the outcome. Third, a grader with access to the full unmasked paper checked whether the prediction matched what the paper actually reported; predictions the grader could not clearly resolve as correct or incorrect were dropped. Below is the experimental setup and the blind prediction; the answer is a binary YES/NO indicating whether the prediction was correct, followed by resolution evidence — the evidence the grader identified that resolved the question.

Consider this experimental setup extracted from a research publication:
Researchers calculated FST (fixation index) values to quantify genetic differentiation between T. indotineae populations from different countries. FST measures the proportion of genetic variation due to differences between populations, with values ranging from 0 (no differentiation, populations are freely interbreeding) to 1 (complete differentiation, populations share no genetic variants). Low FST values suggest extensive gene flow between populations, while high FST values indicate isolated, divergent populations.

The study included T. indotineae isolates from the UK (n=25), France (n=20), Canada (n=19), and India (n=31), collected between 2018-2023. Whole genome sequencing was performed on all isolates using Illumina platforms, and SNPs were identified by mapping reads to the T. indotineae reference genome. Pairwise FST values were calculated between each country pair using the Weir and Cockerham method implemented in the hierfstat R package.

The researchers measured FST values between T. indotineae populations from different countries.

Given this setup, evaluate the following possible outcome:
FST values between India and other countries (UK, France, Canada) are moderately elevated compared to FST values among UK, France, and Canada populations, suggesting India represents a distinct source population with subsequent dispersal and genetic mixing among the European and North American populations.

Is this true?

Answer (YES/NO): YES